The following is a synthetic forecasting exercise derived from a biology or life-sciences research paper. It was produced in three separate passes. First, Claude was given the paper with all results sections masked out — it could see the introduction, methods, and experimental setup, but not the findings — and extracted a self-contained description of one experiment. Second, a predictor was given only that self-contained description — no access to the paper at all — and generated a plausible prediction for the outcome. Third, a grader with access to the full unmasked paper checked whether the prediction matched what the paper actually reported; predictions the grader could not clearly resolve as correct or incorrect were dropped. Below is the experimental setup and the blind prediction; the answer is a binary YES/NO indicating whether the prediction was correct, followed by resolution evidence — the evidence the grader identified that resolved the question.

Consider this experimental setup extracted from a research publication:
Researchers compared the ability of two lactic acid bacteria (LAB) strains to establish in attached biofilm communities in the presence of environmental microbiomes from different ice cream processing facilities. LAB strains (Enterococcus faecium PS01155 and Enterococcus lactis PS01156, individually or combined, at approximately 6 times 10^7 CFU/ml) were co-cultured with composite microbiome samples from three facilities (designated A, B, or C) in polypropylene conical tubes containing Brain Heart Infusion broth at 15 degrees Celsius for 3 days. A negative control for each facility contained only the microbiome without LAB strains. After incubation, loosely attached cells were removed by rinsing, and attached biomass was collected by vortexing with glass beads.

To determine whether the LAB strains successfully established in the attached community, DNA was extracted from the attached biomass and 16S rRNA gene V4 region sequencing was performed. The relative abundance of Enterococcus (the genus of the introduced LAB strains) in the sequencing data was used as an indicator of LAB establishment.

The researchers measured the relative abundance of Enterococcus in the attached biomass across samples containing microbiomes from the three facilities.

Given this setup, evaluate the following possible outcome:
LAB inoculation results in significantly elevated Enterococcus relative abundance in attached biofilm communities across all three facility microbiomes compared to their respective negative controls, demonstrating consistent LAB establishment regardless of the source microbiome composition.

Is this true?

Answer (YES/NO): NO